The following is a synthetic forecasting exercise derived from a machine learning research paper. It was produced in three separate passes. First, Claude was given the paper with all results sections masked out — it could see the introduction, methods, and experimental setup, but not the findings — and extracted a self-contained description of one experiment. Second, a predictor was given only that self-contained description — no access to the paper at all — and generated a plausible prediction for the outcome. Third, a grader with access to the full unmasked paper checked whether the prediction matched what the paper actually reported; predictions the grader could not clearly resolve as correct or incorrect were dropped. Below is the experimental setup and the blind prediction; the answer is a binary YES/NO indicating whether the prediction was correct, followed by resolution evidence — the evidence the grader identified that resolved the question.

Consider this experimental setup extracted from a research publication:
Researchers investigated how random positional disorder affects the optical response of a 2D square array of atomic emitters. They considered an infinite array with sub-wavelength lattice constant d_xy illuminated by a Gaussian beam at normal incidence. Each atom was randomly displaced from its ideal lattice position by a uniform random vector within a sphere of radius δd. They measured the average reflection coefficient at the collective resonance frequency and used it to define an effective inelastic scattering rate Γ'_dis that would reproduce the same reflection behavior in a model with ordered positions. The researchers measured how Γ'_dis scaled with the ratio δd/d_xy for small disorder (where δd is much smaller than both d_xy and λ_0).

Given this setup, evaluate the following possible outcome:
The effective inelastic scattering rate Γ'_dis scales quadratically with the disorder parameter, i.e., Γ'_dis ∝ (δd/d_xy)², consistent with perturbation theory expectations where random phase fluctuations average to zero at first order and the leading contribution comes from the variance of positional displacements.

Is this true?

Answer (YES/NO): YES